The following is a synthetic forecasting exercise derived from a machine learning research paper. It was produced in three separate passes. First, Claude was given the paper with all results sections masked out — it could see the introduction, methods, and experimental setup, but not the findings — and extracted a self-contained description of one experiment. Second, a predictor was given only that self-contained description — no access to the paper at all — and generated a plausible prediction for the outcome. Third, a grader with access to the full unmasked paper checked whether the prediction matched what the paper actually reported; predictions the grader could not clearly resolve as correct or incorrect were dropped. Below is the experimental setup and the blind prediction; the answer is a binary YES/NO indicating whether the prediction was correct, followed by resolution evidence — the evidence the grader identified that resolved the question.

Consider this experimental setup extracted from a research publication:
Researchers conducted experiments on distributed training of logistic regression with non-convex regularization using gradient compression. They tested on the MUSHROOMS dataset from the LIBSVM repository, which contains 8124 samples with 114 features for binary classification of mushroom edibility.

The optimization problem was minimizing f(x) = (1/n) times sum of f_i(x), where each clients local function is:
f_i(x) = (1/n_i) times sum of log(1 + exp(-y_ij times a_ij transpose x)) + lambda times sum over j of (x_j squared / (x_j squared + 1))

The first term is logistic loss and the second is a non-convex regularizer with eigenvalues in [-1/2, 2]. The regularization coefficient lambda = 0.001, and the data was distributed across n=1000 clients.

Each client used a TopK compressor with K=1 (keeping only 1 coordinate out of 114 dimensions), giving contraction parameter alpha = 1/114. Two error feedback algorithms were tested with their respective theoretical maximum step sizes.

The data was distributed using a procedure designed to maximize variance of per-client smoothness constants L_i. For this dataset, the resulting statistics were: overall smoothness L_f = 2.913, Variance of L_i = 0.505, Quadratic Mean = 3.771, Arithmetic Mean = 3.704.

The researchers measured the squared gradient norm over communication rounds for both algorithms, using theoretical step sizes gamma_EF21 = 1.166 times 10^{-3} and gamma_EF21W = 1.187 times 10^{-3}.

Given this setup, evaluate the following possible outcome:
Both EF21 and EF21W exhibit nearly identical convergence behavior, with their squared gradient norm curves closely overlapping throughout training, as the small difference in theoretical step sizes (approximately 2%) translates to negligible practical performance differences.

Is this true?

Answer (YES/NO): YES